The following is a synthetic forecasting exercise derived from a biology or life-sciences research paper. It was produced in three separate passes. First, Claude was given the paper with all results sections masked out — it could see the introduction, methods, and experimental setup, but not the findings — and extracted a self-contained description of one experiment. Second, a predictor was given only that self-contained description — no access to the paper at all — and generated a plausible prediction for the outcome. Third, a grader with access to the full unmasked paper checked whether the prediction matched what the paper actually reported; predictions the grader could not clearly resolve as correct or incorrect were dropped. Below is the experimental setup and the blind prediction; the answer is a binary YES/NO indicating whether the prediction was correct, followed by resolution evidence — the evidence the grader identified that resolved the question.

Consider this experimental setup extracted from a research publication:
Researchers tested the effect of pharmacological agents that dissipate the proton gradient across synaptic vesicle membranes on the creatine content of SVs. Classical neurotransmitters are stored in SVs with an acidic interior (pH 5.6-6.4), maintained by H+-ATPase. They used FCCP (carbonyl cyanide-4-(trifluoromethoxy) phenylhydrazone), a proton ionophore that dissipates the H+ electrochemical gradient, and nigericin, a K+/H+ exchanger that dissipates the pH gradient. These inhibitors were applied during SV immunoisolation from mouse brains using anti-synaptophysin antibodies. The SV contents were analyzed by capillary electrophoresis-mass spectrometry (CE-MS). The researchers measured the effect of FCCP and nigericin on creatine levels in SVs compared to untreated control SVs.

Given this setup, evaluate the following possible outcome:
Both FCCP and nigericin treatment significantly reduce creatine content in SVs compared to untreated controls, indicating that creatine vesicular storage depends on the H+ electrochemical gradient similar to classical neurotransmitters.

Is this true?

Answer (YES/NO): YES